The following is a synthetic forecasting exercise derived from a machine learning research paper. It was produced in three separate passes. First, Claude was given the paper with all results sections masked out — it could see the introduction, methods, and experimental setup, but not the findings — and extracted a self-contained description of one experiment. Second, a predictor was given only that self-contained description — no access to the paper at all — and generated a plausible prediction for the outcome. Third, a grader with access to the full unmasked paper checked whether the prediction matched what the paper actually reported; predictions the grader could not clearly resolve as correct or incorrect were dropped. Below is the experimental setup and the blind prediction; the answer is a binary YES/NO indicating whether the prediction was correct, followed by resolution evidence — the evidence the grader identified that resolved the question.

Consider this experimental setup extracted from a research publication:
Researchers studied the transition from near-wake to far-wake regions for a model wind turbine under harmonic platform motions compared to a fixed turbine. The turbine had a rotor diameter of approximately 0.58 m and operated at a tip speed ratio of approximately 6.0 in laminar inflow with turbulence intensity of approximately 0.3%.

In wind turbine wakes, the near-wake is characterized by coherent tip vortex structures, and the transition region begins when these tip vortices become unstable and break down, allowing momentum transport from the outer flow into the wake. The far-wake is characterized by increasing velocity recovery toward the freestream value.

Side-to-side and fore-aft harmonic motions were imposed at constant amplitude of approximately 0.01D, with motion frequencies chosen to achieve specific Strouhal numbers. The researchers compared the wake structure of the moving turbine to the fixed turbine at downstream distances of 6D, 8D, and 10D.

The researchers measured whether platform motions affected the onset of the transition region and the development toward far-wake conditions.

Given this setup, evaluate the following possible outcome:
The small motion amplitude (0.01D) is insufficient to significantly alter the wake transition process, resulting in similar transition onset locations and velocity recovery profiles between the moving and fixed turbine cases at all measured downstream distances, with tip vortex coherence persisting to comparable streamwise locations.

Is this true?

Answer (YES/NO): NO